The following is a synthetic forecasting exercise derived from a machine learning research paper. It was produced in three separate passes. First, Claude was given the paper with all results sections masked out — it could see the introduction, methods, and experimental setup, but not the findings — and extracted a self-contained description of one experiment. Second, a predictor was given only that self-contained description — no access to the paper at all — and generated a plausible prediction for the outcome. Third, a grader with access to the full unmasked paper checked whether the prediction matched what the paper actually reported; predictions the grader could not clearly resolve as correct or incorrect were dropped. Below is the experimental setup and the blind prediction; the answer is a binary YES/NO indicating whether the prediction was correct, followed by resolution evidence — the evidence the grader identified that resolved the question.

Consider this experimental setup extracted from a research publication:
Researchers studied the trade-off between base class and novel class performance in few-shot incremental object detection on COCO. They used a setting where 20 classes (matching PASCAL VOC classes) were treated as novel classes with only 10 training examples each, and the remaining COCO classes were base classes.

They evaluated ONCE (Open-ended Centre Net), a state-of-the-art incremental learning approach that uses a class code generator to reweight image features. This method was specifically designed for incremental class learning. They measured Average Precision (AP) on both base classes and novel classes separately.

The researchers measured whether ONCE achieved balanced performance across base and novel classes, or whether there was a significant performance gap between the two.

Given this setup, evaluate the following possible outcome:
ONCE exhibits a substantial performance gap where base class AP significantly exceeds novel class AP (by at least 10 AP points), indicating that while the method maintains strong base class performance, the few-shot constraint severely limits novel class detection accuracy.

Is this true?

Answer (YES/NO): YES